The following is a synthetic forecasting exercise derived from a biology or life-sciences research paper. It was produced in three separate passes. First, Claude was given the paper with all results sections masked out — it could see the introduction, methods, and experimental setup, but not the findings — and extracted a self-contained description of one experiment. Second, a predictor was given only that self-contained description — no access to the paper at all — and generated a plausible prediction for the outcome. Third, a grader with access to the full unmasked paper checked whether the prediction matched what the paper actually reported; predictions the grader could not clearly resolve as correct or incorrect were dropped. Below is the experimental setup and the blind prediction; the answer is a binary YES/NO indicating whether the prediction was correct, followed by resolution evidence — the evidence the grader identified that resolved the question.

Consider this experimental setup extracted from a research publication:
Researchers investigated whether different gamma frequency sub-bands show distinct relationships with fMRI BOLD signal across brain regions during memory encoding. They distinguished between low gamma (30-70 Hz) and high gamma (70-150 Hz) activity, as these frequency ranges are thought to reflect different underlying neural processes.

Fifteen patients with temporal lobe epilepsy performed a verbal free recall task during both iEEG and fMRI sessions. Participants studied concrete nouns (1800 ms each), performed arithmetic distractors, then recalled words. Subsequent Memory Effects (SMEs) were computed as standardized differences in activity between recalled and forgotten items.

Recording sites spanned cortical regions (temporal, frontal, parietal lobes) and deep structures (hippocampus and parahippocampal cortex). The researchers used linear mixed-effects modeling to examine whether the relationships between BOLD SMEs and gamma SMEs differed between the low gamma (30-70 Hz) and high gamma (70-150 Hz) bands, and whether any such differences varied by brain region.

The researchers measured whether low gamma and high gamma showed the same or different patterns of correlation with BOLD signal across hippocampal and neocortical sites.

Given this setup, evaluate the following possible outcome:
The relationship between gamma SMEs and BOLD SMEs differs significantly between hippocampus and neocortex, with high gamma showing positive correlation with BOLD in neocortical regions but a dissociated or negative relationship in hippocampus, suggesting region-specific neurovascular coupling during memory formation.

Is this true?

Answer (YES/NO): YES